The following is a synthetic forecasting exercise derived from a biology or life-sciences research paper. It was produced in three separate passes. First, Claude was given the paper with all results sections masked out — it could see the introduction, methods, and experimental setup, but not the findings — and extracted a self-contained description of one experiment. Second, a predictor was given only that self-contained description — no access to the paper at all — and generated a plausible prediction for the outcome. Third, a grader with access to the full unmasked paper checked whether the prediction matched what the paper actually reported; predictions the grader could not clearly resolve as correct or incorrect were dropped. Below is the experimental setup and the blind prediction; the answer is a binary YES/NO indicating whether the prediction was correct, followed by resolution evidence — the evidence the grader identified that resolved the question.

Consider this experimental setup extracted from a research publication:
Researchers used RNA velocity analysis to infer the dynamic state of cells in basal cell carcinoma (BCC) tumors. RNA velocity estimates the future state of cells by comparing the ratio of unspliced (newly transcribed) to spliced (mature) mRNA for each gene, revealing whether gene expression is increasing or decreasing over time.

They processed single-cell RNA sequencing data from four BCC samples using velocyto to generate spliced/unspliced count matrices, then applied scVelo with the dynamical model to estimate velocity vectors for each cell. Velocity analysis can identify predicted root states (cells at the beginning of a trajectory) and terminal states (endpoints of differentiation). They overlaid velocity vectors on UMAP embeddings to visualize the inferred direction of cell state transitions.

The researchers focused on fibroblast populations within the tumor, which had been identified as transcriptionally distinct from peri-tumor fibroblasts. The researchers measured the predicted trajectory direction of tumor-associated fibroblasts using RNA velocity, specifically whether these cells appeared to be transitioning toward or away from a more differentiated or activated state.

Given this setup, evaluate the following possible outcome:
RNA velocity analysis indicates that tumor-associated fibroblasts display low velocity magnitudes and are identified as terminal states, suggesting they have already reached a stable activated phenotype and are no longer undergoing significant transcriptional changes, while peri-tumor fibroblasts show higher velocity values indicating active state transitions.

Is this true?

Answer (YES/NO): NO